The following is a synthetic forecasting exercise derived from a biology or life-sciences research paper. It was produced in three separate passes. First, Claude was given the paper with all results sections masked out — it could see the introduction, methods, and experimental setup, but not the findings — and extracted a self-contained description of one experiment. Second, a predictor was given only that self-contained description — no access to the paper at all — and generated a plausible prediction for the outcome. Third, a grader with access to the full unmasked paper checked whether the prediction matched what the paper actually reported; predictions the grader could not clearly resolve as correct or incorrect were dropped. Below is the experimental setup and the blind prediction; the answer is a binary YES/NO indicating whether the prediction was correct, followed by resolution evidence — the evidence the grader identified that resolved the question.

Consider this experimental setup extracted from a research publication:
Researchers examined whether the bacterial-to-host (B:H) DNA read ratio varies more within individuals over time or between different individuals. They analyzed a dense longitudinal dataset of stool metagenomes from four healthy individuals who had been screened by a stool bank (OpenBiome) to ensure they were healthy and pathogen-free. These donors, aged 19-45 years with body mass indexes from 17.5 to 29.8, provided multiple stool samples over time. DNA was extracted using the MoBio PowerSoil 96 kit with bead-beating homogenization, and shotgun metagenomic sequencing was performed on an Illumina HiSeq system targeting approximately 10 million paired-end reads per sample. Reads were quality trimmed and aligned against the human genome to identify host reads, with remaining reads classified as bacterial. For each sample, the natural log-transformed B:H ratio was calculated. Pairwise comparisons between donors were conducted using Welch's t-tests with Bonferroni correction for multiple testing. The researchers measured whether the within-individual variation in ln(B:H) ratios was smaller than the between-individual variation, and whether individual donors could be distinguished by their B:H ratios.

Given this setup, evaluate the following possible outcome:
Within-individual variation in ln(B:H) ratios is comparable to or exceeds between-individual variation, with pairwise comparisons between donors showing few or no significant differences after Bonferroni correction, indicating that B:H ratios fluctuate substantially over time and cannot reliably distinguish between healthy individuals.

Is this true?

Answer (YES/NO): NO